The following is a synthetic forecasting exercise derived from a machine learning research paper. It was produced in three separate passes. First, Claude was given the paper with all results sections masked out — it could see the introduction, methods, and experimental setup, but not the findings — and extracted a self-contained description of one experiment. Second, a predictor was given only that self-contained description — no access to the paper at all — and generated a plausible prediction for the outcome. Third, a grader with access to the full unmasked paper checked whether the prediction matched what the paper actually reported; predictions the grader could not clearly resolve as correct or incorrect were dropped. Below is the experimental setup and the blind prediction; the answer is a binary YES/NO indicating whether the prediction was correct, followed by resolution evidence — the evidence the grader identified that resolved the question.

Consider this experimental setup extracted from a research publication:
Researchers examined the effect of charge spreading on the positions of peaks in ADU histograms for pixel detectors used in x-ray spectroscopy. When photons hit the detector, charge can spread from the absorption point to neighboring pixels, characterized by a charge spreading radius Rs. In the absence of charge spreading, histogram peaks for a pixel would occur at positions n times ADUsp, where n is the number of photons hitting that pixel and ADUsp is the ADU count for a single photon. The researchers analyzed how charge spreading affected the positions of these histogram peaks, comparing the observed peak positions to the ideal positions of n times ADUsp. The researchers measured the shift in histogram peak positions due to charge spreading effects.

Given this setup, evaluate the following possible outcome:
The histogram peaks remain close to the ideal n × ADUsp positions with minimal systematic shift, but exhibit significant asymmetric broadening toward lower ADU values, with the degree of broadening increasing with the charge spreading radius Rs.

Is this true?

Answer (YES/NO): NO